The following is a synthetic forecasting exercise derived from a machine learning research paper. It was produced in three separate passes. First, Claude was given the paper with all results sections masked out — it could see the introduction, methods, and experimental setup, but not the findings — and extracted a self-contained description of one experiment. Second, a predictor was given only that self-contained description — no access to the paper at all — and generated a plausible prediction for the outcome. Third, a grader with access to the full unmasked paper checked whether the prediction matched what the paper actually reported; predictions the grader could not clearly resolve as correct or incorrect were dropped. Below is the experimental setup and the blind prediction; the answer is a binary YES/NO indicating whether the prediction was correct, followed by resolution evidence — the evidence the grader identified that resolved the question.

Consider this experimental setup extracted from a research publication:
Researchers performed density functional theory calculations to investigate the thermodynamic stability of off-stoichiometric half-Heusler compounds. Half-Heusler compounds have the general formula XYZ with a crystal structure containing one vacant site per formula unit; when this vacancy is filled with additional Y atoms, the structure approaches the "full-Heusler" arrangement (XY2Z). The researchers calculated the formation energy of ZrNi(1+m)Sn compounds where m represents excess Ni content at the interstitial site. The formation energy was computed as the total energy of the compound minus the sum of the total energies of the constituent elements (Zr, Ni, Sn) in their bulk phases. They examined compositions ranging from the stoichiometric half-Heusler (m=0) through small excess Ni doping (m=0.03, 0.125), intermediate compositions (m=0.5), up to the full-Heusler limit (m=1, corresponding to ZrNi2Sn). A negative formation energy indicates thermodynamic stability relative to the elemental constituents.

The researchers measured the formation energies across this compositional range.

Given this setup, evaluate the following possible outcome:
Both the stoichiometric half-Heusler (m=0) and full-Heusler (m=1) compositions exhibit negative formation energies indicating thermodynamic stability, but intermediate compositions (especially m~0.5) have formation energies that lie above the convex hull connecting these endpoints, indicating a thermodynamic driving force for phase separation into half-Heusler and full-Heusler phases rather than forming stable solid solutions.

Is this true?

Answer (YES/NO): YES